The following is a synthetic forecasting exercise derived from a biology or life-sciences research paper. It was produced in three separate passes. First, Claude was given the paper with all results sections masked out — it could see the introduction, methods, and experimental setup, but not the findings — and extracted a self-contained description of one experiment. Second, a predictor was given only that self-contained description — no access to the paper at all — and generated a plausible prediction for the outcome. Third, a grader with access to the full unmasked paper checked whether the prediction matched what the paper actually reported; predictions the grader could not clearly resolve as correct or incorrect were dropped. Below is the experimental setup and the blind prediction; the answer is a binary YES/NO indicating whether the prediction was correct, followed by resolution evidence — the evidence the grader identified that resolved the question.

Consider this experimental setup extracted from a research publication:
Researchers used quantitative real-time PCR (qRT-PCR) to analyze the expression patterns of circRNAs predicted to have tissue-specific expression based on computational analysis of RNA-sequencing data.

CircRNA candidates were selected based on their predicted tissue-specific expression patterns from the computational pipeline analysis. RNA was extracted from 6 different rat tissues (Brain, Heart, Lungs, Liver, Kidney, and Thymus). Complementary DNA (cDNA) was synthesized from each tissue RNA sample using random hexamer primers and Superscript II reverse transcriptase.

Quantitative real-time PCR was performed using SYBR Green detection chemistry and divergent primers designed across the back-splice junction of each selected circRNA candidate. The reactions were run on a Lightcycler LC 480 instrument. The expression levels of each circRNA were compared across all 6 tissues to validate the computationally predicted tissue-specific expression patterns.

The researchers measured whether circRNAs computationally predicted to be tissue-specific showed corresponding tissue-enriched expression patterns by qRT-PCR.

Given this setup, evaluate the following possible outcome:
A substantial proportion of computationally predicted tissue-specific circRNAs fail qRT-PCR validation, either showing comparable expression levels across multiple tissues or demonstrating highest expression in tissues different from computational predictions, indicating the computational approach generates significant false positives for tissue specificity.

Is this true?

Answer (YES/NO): NO